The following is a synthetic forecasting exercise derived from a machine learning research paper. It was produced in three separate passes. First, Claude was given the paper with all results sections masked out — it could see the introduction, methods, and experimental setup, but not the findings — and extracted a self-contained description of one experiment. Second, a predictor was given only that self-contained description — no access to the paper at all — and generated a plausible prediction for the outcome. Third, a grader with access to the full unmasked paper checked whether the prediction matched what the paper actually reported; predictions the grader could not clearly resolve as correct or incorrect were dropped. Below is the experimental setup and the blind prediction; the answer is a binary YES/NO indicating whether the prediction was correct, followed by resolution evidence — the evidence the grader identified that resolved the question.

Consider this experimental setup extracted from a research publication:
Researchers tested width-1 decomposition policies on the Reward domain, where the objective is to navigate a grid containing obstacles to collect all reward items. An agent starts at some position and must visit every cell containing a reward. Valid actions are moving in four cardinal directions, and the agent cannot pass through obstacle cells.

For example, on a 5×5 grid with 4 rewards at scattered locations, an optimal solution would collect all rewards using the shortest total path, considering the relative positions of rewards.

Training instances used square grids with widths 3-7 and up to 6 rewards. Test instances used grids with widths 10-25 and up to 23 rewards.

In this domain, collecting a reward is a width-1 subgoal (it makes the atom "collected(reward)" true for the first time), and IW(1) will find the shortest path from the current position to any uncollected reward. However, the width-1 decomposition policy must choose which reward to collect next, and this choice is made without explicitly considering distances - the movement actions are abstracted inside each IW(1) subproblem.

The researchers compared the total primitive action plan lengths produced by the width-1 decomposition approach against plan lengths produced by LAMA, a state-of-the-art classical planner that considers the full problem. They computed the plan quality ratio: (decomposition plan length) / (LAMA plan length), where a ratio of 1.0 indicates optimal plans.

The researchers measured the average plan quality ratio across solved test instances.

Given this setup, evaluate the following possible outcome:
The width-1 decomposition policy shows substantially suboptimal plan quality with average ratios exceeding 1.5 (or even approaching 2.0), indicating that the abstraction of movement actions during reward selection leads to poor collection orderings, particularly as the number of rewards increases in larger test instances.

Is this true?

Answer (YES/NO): YES